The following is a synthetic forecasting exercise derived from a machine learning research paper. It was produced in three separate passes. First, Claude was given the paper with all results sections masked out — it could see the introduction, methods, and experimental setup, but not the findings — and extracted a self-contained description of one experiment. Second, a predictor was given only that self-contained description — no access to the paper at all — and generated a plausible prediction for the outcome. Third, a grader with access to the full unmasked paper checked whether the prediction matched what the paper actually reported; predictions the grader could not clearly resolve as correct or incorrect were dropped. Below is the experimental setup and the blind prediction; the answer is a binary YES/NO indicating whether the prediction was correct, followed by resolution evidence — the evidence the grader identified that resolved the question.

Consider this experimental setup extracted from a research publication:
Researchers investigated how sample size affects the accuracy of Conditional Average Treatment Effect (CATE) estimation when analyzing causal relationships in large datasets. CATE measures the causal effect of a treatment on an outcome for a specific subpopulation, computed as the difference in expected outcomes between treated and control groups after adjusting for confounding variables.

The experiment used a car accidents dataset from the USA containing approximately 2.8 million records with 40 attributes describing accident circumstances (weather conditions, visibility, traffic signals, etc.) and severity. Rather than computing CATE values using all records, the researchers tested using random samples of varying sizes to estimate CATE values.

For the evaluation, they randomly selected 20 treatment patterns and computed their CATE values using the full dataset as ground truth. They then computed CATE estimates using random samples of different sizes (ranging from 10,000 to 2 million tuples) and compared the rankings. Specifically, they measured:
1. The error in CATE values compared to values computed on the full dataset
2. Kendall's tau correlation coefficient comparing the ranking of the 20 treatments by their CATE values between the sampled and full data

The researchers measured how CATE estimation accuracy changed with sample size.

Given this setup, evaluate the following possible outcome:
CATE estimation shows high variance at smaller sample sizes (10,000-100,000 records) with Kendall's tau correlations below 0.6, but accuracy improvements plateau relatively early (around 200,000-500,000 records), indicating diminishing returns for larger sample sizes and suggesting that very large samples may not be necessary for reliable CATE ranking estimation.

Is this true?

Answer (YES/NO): NO